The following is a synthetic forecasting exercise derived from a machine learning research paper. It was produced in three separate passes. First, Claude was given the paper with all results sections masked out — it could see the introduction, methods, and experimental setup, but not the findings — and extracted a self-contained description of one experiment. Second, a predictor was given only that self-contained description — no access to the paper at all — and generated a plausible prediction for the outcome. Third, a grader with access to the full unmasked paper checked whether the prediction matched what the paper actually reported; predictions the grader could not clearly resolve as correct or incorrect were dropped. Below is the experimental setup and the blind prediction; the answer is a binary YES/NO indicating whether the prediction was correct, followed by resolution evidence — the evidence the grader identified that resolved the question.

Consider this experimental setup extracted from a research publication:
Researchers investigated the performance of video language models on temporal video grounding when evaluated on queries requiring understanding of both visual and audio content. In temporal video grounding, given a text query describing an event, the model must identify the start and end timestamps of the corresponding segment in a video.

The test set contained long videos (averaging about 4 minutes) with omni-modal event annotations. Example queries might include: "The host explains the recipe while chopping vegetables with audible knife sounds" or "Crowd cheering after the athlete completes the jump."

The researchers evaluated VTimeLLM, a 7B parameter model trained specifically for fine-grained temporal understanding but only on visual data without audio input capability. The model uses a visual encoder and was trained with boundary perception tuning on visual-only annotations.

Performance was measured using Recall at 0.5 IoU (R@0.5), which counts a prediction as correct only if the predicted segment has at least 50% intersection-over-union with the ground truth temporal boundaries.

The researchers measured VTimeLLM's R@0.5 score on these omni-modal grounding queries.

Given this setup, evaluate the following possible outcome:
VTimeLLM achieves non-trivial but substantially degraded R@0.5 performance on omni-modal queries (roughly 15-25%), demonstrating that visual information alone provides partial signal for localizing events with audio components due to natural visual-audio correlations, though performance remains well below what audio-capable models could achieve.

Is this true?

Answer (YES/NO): NO